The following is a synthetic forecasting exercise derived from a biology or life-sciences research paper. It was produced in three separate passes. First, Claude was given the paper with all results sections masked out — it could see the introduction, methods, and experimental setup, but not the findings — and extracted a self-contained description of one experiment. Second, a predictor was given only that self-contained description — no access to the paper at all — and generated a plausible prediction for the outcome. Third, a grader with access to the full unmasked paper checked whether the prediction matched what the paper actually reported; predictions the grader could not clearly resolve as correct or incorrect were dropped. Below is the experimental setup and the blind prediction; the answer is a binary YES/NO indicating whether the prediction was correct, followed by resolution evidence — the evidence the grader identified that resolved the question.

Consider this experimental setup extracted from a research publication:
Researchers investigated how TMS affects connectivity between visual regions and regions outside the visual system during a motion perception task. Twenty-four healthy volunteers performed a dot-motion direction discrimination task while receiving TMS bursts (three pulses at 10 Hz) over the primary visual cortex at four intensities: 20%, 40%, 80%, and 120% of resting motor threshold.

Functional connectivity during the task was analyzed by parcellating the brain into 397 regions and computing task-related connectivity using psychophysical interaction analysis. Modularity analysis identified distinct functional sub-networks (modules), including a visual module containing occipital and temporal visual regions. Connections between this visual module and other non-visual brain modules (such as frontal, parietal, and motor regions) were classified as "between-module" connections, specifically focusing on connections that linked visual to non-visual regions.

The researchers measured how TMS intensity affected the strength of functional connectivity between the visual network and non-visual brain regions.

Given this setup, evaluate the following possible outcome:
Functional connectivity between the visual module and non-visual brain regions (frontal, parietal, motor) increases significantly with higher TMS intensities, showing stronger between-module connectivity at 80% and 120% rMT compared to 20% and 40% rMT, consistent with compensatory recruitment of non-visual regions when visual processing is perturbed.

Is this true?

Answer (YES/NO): NO